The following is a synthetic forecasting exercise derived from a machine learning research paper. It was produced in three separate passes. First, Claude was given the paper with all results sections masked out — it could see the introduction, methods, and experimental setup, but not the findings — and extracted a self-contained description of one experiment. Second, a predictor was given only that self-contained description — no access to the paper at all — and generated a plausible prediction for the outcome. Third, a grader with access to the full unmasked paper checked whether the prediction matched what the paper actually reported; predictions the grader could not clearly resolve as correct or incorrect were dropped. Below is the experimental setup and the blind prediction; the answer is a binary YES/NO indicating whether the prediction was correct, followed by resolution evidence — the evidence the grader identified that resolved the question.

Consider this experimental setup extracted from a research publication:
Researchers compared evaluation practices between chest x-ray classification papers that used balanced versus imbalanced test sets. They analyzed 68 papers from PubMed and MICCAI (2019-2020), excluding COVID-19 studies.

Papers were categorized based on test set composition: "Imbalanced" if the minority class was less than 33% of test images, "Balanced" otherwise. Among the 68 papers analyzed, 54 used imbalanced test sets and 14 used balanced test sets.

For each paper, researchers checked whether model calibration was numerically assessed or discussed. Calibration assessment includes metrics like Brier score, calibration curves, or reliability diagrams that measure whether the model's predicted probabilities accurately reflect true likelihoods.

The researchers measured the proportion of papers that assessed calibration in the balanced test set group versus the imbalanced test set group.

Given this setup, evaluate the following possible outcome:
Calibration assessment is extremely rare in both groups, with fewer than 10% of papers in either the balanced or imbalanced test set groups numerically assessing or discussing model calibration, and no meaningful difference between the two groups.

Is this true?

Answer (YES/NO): NO